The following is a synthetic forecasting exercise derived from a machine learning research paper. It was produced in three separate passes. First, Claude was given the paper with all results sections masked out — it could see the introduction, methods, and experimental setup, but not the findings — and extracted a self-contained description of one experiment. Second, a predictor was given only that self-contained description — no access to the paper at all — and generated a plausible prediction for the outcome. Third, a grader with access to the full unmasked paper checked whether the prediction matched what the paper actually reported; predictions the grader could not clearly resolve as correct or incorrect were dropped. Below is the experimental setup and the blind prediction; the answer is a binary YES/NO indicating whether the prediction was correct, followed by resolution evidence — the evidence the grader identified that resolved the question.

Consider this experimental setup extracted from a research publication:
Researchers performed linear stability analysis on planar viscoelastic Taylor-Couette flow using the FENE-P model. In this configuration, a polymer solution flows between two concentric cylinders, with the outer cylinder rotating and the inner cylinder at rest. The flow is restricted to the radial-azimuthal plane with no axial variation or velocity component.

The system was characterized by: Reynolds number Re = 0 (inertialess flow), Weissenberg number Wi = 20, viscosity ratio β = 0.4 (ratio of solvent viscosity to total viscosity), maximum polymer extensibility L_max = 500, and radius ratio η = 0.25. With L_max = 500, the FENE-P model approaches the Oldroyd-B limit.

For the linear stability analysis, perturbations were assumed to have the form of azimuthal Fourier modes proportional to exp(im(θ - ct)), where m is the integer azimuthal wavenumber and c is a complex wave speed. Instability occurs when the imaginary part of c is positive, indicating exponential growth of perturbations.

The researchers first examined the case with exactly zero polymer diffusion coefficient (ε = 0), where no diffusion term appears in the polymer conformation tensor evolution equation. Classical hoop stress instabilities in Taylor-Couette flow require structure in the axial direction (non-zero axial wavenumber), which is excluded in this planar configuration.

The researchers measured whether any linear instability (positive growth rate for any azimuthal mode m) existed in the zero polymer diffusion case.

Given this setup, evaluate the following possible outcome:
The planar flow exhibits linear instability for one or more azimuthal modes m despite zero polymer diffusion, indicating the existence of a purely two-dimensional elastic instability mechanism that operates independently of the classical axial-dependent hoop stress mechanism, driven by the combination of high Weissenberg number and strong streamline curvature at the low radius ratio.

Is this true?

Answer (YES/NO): NO